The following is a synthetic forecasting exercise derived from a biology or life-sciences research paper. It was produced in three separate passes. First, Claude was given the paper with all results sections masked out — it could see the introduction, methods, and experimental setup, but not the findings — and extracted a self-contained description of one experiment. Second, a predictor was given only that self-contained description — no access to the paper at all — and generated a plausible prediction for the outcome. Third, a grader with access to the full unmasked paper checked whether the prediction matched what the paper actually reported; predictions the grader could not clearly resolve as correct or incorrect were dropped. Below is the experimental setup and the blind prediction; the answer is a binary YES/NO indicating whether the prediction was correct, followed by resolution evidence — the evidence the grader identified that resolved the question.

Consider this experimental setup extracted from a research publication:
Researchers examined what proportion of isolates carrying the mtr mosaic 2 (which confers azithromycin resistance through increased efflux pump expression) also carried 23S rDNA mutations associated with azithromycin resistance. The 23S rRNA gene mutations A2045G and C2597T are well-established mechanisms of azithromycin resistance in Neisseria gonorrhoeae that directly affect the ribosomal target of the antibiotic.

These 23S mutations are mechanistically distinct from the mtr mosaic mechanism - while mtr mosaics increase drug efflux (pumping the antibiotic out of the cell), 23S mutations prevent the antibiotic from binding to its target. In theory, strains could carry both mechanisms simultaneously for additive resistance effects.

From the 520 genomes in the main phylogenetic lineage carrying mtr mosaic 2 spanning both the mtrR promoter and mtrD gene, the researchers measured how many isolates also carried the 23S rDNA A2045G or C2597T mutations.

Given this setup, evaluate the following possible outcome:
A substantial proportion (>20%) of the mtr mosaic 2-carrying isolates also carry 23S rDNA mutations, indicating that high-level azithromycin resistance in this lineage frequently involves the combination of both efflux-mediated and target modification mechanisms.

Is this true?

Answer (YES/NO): NO